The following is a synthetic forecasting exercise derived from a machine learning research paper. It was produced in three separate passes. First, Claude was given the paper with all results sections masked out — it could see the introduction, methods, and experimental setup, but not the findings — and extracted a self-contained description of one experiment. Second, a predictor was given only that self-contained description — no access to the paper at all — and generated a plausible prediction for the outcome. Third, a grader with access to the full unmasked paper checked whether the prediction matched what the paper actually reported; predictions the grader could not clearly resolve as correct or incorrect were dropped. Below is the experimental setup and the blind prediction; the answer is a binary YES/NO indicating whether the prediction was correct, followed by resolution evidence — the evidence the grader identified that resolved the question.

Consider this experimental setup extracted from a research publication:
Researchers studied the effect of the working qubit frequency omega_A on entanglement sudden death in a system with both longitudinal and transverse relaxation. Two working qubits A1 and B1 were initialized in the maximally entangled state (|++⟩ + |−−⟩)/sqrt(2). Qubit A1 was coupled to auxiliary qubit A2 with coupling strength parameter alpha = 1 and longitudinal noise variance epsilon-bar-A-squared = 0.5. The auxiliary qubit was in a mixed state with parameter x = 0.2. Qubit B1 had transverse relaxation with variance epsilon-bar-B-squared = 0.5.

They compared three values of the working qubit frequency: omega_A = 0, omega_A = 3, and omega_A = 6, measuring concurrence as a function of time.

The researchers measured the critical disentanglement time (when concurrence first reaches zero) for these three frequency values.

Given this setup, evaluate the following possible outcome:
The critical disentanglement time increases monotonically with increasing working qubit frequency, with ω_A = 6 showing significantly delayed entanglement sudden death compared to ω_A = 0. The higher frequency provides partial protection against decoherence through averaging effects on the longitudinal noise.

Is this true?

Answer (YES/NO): NO